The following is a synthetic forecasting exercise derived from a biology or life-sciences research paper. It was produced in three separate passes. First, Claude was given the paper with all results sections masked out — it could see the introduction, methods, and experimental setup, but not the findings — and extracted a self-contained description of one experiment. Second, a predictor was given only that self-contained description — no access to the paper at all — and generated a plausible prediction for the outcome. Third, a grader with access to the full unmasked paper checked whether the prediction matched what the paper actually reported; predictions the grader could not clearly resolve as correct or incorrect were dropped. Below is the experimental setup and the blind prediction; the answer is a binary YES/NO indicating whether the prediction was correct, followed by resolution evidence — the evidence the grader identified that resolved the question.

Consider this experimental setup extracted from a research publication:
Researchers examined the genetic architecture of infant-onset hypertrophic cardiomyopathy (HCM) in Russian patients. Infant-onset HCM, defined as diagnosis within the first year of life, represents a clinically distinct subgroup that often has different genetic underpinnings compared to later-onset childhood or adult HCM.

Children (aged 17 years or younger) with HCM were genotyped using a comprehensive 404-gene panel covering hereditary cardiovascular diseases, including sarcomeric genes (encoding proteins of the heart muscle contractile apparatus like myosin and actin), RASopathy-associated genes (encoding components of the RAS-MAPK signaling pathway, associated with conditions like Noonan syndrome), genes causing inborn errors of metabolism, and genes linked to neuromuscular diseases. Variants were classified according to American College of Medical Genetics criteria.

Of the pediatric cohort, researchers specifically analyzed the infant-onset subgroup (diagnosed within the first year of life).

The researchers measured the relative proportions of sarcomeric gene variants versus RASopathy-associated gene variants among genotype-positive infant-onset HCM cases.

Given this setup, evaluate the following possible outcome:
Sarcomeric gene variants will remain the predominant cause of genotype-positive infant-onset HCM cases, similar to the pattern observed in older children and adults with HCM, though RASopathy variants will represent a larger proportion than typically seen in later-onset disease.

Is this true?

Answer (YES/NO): NO